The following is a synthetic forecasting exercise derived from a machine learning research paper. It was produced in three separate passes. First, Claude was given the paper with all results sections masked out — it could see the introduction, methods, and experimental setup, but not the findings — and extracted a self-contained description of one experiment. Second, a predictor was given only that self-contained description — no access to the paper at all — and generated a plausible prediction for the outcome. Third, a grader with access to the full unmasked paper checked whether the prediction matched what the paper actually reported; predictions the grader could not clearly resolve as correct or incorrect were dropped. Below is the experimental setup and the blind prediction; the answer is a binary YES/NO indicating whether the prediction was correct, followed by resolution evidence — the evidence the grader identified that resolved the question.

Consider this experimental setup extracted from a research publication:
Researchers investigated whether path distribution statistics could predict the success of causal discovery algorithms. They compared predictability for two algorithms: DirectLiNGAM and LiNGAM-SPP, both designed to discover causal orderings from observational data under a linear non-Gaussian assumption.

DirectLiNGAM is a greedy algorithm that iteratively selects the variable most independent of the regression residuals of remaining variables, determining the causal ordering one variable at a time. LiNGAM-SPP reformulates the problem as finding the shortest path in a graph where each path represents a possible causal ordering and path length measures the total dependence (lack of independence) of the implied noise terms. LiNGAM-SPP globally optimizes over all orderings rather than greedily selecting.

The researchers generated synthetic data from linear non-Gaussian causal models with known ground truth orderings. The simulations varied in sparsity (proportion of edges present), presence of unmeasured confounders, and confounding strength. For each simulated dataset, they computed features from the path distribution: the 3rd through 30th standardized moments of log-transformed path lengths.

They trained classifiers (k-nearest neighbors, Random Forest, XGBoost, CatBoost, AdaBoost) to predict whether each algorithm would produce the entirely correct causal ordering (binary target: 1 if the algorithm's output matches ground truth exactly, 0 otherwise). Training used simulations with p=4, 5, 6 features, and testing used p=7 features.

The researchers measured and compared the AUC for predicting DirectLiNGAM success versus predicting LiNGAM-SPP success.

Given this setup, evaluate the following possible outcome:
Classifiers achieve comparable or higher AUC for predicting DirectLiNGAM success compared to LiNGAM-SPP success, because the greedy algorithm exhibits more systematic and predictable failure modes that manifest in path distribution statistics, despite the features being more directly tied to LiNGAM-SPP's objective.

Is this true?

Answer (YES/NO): YES